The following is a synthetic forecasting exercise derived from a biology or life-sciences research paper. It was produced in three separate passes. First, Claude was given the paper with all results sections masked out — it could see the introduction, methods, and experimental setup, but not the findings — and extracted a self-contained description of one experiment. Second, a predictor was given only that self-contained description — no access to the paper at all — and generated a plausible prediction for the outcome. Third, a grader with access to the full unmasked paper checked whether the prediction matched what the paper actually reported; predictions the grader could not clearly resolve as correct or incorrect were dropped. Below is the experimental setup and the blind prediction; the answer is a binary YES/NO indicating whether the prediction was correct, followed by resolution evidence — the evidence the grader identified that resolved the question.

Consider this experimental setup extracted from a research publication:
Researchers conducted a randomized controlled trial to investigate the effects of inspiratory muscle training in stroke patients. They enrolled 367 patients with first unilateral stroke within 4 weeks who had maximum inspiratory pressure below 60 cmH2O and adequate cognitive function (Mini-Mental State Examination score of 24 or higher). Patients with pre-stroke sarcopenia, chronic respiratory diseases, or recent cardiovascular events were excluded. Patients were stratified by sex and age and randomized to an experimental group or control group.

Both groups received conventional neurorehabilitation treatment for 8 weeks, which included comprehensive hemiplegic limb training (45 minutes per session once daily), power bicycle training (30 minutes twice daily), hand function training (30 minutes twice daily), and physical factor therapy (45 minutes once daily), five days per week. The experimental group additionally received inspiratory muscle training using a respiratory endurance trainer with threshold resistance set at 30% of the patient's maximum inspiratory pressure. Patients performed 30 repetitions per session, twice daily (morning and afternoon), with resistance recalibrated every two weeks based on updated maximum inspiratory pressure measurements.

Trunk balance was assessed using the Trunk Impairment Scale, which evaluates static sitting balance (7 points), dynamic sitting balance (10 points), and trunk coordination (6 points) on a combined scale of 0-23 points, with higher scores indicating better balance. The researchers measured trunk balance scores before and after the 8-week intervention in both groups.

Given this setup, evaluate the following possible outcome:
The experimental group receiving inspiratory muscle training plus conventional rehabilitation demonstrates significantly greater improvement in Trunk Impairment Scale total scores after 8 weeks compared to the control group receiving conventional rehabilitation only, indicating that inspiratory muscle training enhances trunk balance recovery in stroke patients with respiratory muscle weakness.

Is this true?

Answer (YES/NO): YES